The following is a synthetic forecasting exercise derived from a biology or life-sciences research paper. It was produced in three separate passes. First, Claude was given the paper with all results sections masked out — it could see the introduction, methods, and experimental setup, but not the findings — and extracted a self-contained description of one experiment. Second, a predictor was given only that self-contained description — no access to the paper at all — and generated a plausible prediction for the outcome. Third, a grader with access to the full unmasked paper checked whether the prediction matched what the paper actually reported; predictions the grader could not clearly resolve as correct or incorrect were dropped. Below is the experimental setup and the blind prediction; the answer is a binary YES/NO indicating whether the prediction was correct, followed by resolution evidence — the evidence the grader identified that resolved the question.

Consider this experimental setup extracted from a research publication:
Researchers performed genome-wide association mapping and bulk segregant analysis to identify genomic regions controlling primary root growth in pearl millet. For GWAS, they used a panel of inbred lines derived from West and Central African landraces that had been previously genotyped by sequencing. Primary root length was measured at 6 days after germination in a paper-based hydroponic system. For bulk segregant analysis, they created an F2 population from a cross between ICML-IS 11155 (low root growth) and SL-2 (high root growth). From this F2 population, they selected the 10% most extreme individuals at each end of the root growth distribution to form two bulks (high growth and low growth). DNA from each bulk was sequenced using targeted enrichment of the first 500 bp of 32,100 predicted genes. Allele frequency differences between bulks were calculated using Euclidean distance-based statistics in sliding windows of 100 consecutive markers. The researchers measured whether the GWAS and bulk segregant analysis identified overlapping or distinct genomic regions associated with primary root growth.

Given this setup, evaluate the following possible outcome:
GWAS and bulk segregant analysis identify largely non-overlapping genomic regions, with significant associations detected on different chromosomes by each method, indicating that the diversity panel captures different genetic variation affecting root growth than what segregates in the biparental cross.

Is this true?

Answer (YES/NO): NO